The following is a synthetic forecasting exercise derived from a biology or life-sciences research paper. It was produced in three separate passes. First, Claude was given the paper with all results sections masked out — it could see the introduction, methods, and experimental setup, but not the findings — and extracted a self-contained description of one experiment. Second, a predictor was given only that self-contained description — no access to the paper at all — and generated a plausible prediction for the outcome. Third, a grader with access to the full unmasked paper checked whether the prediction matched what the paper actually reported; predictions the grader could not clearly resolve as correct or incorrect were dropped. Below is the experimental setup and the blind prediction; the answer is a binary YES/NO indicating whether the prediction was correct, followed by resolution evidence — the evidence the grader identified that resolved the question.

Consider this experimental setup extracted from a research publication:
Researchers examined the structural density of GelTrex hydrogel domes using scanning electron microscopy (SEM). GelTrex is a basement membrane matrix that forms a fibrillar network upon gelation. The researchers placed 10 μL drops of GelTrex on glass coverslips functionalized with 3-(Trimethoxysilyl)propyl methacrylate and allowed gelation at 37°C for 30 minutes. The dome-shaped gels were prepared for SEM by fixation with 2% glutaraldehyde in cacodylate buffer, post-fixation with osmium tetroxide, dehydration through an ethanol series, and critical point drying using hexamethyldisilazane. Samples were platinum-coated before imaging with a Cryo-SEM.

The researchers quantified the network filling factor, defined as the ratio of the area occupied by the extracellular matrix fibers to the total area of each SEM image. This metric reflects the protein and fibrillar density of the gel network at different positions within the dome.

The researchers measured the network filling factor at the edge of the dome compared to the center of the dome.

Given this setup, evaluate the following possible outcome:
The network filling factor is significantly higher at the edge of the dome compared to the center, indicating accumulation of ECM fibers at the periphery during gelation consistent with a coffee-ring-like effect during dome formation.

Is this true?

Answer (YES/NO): YES